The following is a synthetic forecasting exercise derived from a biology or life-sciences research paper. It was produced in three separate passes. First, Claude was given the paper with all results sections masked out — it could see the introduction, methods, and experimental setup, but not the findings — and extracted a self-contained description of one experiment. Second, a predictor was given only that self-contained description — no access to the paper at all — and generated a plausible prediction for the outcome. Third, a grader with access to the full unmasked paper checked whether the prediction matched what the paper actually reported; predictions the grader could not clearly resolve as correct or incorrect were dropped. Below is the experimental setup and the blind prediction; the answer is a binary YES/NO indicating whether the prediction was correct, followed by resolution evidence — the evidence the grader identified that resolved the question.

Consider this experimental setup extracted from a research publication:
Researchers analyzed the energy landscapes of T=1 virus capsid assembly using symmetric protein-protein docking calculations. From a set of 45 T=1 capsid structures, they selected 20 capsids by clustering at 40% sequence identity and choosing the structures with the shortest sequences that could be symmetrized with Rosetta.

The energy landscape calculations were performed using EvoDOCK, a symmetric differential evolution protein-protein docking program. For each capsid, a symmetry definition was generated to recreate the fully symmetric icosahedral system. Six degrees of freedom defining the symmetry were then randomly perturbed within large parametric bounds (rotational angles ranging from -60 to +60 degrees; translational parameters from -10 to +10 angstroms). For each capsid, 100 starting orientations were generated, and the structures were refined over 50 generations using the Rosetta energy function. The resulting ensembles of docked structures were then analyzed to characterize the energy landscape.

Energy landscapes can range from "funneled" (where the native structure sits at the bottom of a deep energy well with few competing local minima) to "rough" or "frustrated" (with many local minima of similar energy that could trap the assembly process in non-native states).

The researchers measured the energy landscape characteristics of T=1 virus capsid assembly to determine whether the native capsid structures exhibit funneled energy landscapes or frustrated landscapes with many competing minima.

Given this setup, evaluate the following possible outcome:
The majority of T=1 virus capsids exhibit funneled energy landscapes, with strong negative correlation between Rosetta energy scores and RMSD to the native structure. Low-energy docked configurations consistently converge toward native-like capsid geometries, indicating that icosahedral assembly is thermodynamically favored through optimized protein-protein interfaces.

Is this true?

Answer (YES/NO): YES